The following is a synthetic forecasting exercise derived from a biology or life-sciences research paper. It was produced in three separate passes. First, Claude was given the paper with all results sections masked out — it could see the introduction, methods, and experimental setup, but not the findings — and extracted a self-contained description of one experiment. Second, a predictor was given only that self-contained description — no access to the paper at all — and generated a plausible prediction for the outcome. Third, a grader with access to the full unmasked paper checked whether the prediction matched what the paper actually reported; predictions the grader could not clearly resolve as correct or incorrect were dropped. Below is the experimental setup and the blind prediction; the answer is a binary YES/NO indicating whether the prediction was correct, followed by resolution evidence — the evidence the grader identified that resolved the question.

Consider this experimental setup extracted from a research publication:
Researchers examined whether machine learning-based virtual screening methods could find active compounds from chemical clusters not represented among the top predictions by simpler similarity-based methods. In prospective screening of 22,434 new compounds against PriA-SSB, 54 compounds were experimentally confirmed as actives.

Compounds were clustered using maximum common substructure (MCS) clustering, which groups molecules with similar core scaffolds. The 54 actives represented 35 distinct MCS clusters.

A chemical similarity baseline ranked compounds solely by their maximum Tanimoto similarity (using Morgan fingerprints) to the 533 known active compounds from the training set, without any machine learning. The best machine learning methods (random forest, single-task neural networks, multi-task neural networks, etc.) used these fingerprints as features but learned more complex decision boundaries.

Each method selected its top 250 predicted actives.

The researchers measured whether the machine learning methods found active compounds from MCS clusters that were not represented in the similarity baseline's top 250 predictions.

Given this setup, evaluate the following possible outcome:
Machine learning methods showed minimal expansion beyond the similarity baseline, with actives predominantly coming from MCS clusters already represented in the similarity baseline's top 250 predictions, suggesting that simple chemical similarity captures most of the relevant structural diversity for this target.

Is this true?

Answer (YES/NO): NO